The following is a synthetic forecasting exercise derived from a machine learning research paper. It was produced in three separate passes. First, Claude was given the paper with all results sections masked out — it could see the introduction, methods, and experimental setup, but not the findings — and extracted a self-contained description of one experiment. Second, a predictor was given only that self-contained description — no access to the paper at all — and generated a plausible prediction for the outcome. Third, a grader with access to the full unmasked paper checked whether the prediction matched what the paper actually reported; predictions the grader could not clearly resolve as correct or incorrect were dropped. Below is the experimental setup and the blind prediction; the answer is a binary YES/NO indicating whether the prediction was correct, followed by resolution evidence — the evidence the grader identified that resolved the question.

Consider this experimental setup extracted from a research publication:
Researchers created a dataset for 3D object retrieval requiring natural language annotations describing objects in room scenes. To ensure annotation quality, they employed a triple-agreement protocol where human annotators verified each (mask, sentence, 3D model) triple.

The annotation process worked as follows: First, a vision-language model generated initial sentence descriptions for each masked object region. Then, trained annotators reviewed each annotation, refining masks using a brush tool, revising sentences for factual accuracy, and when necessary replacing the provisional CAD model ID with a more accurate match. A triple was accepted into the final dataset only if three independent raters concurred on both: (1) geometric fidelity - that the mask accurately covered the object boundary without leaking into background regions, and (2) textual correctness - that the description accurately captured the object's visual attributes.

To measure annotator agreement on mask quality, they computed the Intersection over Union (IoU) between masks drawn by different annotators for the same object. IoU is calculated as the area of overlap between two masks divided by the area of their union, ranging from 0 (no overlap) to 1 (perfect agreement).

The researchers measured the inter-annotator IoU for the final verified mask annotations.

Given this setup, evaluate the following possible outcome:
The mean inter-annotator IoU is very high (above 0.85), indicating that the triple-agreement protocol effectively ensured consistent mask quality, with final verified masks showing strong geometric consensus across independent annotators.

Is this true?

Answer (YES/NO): YES